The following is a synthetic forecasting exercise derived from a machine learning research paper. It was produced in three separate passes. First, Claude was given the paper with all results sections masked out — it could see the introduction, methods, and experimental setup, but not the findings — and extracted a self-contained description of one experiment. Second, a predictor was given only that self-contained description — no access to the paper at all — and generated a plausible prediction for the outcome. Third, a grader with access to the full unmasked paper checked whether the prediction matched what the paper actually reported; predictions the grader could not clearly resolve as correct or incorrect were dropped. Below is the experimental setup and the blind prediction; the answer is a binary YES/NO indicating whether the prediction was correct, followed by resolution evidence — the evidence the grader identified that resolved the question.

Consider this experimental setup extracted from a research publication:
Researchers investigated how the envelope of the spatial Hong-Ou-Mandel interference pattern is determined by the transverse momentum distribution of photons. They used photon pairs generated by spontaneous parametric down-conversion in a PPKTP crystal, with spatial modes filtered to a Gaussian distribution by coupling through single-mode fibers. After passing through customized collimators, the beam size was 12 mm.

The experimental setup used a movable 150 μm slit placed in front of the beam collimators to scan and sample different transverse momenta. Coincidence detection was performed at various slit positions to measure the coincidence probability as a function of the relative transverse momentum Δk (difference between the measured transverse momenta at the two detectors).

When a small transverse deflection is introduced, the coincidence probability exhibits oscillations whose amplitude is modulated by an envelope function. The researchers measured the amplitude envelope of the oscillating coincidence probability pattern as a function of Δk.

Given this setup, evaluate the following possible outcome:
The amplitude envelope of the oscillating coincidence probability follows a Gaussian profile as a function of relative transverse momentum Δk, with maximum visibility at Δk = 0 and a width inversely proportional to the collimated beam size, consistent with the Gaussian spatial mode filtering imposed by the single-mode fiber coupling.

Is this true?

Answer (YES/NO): YES